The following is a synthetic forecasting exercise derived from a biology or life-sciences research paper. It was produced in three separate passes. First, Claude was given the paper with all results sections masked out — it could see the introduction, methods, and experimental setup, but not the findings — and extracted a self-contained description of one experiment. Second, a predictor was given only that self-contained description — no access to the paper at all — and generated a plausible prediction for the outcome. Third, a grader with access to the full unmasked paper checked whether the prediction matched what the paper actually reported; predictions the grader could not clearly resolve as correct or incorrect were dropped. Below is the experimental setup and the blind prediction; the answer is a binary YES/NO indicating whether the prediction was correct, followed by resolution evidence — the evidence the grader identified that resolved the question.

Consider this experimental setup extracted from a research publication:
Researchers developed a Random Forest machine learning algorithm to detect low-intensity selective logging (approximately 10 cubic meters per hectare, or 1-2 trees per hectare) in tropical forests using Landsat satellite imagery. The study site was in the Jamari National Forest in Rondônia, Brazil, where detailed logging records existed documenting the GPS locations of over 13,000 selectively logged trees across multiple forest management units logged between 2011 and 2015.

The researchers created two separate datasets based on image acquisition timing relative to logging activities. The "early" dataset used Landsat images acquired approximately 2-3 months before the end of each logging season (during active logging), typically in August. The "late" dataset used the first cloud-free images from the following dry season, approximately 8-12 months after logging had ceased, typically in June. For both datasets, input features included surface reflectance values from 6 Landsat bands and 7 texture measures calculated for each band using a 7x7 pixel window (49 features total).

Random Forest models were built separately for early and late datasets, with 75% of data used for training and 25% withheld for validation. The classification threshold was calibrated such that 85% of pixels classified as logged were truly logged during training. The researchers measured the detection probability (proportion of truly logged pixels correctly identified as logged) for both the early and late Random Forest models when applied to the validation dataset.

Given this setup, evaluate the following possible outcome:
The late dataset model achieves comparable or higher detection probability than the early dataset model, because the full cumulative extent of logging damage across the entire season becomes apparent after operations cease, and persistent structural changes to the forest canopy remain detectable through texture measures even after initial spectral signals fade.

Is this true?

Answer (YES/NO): NO